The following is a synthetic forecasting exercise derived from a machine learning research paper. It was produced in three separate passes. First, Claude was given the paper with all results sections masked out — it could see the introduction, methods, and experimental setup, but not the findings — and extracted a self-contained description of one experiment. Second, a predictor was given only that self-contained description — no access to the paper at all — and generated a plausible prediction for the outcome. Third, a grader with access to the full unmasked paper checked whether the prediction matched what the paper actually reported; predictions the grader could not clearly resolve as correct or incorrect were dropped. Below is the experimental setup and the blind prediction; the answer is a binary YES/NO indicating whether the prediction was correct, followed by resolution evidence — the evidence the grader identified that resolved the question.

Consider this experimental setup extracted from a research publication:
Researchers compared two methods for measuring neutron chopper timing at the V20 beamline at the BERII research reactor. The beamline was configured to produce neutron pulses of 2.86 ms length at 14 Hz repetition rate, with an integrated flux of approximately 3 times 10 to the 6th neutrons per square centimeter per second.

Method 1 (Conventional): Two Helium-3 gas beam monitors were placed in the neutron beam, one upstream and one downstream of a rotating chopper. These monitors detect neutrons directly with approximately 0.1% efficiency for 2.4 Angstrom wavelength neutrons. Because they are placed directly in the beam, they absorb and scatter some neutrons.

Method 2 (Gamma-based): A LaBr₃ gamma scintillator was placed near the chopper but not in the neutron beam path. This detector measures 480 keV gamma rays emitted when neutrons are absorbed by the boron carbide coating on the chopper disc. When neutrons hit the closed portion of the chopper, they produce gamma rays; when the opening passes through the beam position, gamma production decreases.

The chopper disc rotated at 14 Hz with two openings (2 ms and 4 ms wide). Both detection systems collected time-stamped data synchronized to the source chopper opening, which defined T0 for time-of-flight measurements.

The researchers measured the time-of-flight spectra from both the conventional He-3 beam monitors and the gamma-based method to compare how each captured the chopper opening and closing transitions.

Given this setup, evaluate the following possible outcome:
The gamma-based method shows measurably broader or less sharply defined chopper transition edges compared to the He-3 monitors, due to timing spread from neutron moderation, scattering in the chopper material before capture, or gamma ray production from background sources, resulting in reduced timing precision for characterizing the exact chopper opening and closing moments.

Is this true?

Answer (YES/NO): NO